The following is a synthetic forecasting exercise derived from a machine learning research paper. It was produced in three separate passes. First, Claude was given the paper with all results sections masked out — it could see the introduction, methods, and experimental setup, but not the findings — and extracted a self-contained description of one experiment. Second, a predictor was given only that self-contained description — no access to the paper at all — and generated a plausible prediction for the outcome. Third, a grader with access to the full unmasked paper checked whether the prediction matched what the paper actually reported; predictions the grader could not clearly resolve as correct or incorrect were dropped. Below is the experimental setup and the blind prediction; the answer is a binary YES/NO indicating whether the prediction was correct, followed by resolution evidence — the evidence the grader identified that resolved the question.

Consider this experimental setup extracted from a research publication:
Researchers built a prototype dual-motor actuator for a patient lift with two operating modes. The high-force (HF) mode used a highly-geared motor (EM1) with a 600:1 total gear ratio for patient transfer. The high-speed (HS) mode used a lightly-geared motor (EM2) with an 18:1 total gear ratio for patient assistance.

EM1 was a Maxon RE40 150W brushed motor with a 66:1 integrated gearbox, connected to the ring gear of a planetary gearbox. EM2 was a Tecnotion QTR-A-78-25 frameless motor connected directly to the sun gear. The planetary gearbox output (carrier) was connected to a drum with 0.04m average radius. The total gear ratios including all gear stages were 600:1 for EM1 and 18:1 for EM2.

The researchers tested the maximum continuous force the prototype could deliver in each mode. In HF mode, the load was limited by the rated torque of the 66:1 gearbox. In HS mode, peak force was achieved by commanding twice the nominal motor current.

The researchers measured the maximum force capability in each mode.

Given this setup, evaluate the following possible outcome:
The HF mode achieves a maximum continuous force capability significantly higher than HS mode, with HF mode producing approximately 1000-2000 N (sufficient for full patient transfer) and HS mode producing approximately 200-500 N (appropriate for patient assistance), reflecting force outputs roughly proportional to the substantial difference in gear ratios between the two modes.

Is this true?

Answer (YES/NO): NO